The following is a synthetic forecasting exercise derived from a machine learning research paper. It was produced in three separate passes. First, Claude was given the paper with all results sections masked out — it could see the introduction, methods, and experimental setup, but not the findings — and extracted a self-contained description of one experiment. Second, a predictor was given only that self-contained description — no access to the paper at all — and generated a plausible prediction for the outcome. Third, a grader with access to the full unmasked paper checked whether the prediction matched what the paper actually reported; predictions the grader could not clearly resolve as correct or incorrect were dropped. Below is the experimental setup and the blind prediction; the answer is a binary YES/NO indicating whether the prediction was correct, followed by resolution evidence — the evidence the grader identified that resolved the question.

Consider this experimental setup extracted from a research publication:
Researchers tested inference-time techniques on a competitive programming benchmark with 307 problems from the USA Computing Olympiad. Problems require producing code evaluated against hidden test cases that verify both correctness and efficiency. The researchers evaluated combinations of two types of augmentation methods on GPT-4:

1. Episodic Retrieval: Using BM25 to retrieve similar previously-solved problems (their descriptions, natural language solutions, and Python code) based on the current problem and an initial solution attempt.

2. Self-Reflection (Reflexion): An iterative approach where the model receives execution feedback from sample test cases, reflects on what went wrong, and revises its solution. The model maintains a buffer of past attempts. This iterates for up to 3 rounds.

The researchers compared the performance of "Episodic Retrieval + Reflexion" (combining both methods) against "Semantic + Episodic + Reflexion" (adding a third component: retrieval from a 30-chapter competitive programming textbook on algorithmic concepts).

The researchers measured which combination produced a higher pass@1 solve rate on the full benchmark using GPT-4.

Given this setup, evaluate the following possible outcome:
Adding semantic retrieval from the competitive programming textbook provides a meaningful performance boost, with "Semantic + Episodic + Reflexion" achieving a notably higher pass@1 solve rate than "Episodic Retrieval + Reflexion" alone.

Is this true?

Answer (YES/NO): NO